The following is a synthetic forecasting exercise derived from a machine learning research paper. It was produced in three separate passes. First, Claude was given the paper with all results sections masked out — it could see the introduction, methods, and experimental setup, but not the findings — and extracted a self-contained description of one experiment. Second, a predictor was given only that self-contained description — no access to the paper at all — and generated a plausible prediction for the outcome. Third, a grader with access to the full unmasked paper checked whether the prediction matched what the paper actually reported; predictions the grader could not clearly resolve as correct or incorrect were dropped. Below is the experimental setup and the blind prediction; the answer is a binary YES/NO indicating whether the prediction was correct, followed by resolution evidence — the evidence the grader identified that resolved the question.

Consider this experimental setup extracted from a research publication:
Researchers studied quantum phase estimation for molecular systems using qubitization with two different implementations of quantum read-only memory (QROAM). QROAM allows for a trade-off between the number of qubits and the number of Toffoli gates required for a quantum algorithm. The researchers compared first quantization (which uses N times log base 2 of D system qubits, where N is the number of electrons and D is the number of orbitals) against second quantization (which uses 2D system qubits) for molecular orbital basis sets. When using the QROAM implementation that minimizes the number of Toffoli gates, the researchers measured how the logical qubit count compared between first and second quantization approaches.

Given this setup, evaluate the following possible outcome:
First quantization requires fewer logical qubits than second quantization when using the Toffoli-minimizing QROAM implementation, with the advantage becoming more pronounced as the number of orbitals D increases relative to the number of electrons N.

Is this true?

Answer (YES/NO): NO